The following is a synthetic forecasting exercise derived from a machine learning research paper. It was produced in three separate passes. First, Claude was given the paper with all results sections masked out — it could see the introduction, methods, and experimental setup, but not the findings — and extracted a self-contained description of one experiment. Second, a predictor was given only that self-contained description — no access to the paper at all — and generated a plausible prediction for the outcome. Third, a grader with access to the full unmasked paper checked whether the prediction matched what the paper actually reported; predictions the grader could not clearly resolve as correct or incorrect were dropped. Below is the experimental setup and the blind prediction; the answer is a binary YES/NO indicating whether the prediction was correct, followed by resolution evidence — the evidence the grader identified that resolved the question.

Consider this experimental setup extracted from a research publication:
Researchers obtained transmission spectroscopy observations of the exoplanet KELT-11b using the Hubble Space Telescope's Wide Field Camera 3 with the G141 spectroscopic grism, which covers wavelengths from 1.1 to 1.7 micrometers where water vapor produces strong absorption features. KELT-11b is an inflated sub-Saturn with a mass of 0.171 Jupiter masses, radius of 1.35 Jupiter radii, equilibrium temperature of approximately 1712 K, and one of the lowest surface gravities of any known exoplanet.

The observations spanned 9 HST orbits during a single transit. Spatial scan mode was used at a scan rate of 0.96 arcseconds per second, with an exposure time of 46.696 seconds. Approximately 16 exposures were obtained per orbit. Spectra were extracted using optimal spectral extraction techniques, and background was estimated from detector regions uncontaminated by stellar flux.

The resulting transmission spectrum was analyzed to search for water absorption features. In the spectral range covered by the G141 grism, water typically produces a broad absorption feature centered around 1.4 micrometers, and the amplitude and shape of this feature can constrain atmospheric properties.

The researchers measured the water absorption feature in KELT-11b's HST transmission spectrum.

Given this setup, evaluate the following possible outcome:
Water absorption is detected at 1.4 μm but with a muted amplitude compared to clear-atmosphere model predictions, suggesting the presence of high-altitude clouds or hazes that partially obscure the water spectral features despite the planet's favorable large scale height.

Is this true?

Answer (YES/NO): NO